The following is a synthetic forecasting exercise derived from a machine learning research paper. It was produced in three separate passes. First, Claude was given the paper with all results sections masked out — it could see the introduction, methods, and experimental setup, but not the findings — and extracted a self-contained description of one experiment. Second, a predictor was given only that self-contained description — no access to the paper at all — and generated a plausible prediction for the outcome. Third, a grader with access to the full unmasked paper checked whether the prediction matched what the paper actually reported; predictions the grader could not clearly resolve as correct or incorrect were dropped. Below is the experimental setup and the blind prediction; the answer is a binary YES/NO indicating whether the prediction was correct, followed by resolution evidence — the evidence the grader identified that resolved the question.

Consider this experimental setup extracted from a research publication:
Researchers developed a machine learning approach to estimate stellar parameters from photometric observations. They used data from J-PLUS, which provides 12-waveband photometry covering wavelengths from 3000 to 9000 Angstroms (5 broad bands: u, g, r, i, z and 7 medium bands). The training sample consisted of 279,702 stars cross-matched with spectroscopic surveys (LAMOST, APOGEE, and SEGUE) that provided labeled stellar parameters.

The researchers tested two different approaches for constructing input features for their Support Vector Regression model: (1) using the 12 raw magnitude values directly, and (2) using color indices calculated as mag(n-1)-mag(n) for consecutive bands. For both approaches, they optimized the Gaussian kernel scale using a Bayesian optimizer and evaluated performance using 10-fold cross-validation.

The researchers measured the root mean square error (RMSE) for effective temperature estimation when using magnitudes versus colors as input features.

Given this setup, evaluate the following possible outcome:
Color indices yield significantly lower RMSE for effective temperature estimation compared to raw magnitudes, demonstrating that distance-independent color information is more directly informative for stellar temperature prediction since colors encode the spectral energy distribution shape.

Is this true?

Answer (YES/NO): NO